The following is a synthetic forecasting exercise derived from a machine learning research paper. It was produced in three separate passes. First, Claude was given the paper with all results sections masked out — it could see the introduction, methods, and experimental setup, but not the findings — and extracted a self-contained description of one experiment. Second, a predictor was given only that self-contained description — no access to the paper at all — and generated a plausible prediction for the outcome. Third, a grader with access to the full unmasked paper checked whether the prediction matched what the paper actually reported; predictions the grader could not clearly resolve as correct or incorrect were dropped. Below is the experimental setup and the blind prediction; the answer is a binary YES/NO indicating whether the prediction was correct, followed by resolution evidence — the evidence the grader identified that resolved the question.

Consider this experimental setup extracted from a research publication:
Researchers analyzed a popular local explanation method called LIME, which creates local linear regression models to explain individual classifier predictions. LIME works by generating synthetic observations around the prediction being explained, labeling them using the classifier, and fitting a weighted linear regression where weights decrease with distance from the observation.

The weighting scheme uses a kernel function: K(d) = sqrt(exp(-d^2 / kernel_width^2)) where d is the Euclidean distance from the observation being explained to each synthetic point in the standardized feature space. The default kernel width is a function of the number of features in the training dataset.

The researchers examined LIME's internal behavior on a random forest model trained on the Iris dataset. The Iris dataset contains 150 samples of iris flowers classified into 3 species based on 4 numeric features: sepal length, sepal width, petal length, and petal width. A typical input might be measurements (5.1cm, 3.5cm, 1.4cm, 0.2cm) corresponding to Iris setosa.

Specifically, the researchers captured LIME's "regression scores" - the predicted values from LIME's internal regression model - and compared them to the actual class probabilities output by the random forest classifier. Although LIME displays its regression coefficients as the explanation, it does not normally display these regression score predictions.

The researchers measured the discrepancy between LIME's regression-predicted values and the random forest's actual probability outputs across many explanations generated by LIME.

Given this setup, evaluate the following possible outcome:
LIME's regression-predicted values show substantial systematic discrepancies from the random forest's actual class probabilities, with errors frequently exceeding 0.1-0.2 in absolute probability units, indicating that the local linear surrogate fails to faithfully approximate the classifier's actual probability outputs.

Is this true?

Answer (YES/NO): YES